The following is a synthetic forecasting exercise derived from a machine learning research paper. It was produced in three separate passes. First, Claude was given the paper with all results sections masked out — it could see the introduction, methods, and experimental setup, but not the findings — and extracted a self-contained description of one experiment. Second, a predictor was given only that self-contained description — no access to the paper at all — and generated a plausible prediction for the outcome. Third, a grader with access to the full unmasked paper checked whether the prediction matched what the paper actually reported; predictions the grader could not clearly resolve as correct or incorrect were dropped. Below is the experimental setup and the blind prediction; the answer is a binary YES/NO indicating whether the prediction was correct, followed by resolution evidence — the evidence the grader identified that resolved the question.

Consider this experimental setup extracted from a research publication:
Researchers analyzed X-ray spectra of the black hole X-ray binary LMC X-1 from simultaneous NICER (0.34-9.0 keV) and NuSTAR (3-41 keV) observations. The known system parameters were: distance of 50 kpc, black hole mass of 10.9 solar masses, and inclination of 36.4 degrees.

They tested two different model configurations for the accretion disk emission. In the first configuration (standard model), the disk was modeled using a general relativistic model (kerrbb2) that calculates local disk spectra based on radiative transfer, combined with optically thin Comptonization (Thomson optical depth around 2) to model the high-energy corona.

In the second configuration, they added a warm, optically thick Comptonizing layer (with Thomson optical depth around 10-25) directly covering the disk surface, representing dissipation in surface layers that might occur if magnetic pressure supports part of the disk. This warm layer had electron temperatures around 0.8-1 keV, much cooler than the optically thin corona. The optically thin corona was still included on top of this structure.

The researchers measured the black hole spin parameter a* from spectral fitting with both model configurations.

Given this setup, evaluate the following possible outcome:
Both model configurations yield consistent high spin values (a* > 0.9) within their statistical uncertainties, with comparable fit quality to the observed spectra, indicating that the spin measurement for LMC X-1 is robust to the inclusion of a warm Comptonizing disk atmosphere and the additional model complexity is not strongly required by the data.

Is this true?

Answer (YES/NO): NO